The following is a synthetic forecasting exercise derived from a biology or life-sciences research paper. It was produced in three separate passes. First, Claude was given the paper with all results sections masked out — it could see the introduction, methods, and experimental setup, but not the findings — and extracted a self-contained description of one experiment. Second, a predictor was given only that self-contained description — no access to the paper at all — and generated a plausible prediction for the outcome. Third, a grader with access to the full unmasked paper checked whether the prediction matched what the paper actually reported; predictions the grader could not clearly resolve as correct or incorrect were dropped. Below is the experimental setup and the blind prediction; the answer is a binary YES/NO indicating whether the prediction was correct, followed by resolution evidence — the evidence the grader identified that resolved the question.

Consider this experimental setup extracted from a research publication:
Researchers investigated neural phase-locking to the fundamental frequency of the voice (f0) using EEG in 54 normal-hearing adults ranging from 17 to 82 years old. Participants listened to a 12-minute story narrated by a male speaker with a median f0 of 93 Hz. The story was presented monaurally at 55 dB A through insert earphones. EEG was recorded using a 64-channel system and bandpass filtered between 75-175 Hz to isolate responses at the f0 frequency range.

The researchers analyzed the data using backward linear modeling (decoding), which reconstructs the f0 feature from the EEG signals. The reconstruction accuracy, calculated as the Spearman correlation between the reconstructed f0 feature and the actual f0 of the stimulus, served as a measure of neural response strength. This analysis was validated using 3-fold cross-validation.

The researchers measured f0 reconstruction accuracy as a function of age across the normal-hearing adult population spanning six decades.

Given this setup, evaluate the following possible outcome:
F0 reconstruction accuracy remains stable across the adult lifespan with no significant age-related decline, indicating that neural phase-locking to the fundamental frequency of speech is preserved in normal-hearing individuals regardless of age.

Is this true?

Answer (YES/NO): NO